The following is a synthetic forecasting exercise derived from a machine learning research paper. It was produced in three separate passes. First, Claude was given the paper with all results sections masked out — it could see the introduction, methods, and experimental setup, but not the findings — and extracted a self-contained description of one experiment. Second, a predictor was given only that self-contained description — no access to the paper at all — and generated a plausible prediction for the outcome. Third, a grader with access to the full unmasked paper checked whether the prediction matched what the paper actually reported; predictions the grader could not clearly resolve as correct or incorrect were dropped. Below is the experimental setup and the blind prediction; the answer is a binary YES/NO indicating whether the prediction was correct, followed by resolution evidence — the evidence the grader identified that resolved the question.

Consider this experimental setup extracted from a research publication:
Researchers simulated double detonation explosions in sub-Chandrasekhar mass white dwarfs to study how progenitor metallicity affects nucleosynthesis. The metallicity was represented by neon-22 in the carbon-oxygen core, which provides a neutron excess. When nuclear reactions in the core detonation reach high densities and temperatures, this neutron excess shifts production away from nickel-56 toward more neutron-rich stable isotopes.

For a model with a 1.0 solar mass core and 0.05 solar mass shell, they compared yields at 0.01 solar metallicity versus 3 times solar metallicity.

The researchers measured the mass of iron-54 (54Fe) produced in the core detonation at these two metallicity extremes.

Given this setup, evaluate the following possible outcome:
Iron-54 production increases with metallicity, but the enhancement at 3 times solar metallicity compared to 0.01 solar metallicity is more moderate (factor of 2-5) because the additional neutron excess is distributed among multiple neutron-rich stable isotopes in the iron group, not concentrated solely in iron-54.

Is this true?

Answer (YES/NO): YES